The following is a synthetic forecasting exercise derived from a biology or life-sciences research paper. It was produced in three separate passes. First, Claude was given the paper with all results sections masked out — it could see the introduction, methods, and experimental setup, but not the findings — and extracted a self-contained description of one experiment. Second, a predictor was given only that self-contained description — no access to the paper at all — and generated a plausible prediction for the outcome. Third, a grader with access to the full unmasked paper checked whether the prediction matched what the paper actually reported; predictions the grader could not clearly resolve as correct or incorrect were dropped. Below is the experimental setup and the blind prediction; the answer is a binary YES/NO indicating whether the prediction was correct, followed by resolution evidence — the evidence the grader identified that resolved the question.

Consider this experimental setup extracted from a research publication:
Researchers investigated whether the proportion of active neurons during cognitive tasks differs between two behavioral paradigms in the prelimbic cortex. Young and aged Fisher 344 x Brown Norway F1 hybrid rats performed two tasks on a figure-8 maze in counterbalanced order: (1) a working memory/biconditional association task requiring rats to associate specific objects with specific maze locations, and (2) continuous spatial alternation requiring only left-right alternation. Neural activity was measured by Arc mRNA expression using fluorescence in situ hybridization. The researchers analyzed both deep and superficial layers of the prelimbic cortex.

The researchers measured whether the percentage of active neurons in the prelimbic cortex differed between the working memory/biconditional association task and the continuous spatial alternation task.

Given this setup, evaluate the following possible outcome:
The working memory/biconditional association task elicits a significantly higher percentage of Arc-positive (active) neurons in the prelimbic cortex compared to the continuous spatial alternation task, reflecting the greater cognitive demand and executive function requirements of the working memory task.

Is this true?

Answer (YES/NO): NO